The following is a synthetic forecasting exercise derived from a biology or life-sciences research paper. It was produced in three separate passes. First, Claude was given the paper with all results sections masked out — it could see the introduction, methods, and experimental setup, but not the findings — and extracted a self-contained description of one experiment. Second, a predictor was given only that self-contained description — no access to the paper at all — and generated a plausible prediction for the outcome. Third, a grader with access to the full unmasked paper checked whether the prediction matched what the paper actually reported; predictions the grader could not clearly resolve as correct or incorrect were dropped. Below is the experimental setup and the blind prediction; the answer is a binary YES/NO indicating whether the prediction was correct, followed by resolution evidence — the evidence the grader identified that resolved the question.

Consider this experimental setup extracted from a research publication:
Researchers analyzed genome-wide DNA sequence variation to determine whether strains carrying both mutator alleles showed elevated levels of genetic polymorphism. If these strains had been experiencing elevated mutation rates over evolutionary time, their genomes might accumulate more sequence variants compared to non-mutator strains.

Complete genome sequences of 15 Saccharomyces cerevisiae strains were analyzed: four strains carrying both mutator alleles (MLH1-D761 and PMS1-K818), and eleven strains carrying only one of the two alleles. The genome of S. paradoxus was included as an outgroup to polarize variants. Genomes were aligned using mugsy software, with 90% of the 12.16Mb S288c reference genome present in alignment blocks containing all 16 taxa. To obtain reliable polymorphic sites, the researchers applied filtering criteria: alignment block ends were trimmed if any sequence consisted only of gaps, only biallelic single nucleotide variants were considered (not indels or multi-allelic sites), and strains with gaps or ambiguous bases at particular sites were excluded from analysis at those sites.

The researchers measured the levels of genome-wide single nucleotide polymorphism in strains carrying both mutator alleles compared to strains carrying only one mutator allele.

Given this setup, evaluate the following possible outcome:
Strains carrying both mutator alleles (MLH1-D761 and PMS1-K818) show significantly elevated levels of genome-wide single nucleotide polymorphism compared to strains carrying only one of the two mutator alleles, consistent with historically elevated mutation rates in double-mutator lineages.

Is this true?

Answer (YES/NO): NO